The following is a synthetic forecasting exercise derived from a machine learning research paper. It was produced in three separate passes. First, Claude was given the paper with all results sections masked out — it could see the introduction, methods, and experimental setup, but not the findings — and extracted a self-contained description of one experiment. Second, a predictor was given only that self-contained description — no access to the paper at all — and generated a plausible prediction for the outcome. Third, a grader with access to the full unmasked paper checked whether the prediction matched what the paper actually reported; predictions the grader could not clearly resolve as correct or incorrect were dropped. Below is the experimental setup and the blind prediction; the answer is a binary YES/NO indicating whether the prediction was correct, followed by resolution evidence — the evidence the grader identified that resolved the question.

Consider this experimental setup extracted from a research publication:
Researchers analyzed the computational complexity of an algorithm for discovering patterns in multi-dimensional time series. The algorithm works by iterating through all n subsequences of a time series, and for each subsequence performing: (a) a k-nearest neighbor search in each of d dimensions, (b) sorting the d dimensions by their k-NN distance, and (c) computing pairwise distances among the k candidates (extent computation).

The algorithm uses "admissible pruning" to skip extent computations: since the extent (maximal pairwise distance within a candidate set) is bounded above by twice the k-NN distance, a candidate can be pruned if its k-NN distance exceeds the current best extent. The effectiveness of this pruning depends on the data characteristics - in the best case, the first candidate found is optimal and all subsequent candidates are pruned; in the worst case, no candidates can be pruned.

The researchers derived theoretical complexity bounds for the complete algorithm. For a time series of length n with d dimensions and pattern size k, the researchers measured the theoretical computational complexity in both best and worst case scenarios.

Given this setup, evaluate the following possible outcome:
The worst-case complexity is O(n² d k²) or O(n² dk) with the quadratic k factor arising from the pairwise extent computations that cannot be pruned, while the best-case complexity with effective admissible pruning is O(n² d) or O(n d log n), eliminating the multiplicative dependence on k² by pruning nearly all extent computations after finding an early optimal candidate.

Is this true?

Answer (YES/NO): NO